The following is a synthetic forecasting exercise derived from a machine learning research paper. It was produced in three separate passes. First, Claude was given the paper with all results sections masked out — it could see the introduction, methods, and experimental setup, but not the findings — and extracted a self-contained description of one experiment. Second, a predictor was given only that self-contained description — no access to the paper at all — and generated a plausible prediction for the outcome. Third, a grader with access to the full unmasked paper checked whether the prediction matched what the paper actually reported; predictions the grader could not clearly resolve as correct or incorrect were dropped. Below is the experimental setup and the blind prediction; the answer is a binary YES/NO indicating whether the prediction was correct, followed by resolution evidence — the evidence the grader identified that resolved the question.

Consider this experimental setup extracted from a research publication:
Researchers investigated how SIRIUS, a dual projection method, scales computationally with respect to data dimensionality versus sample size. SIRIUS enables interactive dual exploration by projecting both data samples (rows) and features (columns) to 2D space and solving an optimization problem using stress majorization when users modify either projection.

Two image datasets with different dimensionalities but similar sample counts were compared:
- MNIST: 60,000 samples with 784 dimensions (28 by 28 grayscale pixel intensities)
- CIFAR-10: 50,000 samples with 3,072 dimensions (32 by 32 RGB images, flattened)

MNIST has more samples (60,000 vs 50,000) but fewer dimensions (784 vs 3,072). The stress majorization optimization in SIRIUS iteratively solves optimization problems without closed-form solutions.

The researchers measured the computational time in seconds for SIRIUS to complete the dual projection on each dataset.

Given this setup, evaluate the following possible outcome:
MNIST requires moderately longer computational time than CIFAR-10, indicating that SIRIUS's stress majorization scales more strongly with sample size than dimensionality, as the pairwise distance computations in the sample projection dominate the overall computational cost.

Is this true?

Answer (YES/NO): NO